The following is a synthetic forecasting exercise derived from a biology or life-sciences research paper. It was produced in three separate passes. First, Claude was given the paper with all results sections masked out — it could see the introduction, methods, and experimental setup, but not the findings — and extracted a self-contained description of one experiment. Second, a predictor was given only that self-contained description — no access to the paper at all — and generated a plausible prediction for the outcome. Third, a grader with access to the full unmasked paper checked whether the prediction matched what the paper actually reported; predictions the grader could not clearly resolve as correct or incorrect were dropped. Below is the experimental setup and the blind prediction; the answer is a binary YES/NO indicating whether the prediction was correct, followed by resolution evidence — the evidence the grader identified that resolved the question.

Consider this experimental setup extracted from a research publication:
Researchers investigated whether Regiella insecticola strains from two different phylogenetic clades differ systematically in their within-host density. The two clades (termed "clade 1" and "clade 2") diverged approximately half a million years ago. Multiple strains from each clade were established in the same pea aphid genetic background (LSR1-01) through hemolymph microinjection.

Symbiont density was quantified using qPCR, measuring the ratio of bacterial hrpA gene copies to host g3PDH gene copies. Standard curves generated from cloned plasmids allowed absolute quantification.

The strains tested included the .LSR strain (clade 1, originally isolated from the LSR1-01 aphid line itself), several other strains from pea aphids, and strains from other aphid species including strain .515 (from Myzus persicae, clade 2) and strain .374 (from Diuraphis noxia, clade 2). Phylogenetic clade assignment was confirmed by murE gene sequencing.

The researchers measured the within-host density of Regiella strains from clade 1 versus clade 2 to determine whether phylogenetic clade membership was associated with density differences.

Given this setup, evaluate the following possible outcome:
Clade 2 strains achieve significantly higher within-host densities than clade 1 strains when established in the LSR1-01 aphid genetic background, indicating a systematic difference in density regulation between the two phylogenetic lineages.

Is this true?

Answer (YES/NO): YES